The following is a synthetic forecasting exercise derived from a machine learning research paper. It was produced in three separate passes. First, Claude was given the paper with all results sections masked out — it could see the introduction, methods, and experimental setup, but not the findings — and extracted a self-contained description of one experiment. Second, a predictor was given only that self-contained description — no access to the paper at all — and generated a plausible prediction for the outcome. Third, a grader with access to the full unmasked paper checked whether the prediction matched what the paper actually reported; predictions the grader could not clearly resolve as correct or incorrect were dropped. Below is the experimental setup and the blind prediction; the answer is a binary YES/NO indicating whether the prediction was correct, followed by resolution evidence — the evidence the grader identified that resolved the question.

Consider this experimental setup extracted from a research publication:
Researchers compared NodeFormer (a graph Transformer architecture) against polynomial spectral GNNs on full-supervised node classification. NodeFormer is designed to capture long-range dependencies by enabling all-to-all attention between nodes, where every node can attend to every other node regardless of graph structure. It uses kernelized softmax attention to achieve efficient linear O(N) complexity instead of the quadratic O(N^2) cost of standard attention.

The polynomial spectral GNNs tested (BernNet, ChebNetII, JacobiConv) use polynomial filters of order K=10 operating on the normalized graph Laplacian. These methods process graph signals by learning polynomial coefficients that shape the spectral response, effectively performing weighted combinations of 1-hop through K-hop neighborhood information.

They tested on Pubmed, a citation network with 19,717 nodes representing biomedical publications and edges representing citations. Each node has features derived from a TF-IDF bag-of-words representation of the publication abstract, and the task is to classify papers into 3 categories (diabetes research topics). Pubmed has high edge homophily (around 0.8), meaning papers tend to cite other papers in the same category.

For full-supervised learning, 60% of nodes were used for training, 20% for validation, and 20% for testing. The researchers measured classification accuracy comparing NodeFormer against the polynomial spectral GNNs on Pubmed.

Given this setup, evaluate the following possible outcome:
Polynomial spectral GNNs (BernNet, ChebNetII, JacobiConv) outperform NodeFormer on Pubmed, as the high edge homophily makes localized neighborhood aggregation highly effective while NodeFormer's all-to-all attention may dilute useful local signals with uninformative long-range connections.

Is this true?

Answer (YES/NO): NO